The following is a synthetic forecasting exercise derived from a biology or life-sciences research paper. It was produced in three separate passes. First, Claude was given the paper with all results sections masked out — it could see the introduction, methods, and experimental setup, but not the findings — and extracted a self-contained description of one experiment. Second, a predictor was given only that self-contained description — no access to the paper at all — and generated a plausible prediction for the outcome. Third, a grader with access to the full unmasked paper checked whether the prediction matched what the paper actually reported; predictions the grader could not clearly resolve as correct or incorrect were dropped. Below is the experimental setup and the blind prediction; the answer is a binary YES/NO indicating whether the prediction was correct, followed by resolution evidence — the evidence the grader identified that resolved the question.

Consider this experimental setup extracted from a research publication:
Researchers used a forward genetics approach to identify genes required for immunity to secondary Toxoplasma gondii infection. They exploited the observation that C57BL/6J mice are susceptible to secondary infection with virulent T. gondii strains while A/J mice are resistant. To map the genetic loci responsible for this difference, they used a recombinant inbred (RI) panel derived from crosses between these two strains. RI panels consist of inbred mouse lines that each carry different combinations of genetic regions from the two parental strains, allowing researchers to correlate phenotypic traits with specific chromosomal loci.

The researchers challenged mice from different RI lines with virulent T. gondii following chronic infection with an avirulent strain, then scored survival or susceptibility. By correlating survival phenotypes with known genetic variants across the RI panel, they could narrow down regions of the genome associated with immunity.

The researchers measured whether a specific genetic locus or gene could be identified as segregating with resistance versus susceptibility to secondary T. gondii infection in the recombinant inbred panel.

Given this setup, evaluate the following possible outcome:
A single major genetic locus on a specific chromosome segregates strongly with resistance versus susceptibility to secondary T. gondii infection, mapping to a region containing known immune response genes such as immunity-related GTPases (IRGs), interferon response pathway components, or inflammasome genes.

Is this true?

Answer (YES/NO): NO